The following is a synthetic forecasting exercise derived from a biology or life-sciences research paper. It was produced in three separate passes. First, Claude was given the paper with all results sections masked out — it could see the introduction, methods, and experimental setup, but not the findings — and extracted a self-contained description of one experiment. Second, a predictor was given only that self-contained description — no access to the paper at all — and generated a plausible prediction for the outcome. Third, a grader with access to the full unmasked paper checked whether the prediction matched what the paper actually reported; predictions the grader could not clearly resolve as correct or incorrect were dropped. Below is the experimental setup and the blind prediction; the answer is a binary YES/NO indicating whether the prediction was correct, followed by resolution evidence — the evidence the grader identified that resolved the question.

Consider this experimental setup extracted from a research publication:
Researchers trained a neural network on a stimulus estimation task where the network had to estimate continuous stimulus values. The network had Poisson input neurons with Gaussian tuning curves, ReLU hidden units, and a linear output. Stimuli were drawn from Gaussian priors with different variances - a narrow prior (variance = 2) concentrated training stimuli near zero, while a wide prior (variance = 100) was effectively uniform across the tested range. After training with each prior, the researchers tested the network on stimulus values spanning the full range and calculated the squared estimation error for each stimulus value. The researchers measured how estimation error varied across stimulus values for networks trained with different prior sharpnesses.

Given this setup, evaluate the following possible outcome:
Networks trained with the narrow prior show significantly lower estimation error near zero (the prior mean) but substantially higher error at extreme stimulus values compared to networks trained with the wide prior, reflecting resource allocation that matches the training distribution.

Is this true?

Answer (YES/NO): YES